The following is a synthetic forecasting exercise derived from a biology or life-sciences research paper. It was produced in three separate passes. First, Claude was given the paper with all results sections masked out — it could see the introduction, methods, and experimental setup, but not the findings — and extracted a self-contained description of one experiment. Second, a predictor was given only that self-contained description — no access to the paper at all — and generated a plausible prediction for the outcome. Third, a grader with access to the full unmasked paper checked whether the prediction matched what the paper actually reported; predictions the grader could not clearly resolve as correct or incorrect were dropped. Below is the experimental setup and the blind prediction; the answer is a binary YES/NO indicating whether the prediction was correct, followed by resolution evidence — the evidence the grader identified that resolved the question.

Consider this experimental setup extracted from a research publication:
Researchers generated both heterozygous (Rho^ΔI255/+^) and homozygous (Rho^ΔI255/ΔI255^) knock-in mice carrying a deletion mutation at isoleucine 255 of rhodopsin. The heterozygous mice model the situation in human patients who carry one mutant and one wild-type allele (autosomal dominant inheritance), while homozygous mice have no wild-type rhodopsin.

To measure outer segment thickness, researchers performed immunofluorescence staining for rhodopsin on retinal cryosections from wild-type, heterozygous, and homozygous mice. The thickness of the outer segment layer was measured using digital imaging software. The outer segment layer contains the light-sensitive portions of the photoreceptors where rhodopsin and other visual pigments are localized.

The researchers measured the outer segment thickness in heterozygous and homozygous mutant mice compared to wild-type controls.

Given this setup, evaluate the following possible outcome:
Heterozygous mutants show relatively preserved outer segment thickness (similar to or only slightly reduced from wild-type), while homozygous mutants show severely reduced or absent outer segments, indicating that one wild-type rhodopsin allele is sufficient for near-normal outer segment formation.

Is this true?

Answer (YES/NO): NO